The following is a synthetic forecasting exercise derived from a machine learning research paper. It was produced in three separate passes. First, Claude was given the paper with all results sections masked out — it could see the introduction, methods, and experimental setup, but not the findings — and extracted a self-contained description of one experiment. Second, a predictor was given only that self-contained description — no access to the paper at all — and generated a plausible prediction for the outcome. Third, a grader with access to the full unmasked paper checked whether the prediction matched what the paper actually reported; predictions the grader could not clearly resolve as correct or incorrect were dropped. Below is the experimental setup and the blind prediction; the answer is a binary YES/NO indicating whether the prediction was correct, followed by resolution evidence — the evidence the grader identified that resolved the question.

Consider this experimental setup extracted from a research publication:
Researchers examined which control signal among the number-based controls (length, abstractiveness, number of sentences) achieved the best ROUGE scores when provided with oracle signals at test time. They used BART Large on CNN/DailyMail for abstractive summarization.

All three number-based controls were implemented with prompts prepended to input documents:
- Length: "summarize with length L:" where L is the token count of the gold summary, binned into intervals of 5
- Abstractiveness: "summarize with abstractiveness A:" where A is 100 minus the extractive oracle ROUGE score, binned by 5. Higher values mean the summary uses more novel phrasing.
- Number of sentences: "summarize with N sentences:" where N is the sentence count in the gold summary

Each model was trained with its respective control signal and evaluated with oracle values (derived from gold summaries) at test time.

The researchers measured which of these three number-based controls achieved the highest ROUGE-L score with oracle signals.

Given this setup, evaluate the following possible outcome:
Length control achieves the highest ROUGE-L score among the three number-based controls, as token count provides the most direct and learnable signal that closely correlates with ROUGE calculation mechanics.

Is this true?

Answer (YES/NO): YES